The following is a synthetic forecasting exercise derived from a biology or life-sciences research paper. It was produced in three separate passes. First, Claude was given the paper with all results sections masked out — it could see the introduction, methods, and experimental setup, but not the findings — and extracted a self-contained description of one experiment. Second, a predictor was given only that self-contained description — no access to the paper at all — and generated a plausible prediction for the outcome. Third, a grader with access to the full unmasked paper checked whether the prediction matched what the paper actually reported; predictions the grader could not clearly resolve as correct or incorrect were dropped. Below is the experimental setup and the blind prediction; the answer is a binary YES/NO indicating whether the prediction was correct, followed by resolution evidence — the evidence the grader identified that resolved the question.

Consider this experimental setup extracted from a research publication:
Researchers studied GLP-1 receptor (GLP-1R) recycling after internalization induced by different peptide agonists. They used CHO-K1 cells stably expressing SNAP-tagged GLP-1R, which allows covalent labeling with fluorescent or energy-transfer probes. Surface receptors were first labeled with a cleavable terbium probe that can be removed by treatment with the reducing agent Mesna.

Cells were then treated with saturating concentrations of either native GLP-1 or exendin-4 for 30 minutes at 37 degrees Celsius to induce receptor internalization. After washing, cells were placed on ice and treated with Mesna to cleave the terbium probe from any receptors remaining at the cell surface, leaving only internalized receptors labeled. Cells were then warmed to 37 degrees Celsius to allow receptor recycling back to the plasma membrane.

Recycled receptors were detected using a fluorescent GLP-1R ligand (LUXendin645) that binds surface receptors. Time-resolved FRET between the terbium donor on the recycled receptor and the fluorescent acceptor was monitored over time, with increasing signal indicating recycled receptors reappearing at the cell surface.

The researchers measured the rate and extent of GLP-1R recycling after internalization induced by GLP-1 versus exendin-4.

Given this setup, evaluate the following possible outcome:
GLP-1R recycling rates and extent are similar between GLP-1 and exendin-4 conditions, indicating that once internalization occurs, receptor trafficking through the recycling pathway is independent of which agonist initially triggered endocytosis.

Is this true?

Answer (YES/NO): NO